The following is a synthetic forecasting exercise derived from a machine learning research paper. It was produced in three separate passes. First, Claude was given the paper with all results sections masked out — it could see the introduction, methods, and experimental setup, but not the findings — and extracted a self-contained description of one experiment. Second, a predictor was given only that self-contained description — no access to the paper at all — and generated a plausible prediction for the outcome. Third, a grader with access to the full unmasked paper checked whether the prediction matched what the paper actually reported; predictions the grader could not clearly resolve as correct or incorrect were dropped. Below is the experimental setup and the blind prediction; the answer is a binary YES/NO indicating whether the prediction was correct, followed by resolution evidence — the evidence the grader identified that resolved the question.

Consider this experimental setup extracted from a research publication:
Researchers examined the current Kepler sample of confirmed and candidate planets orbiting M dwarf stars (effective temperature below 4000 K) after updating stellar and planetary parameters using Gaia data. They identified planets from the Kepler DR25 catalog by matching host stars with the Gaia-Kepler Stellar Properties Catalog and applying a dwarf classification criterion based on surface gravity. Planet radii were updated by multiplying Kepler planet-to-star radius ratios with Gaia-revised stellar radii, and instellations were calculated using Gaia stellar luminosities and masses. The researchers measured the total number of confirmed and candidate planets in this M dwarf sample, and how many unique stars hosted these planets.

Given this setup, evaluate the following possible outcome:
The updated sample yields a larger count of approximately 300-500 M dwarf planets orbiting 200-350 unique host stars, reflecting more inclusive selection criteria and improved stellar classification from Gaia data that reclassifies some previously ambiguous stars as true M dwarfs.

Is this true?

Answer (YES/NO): NO